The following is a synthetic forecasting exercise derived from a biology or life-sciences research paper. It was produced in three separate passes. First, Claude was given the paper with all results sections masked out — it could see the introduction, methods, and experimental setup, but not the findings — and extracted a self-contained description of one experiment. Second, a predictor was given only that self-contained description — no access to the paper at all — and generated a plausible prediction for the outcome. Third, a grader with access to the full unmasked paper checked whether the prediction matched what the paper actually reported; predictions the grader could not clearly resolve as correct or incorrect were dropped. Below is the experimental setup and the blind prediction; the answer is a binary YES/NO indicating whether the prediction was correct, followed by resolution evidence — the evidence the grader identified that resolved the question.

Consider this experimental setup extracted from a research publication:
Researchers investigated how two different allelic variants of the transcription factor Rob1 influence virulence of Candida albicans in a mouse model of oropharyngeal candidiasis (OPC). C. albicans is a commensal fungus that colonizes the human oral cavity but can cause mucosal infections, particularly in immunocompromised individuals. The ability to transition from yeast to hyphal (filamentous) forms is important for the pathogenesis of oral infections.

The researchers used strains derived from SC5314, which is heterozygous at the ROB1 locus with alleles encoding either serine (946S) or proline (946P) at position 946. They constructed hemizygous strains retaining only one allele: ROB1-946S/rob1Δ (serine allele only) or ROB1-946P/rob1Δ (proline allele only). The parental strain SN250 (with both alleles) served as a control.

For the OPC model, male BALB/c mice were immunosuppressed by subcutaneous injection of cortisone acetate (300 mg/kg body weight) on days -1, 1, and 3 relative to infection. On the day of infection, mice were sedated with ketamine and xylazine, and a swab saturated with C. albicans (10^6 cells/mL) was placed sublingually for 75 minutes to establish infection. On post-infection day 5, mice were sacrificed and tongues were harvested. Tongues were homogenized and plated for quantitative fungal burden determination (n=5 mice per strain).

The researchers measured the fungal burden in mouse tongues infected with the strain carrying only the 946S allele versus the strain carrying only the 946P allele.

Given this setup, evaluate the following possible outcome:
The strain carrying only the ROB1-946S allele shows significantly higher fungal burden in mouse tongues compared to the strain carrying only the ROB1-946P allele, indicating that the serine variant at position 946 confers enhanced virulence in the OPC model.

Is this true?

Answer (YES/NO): NO